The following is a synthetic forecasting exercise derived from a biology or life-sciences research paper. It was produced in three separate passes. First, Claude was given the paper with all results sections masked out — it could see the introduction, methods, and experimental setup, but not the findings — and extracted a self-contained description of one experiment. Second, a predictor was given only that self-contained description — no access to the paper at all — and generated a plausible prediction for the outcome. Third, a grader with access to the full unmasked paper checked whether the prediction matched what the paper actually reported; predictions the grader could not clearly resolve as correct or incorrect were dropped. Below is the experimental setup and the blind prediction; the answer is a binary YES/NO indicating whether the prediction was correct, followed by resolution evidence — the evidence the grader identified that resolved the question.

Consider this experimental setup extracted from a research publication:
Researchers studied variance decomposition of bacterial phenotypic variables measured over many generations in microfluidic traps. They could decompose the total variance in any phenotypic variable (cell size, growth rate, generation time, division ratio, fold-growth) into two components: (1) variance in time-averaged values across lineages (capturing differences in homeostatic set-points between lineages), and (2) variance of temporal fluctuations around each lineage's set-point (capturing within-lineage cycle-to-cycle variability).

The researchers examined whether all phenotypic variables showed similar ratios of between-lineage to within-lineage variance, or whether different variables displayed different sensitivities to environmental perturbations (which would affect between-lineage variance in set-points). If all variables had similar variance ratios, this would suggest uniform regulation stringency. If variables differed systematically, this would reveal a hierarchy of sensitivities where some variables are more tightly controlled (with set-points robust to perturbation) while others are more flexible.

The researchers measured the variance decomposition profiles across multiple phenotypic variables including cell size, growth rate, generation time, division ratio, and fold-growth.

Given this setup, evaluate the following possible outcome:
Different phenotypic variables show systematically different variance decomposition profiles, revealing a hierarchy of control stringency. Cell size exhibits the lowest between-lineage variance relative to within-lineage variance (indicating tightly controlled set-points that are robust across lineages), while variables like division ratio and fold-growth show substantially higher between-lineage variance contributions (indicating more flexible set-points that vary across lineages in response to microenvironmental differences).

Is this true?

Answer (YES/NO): NO